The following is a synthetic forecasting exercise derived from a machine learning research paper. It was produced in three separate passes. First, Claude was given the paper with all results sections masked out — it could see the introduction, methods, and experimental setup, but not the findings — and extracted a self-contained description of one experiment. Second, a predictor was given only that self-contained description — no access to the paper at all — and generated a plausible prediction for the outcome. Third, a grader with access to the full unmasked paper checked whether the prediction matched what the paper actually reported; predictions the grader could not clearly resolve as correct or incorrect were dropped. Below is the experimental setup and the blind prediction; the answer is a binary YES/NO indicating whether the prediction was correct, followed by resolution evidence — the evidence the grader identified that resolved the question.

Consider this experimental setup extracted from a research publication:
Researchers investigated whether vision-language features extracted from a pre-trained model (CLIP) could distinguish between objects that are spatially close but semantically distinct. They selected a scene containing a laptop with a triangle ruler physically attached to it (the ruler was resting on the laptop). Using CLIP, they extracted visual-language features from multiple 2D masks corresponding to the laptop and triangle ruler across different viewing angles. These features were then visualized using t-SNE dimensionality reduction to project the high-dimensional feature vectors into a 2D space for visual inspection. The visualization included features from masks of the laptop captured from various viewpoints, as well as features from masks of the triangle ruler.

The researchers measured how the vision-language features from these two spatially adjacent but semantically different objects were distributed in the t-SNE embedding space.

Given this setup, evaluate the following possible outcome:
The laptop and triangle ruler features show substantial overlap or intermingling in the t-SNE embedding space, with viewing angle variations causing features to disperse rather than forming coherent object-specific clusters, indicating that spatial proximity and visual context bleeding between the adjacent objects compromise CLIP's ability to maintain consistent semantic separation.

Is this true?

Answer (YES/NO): NO